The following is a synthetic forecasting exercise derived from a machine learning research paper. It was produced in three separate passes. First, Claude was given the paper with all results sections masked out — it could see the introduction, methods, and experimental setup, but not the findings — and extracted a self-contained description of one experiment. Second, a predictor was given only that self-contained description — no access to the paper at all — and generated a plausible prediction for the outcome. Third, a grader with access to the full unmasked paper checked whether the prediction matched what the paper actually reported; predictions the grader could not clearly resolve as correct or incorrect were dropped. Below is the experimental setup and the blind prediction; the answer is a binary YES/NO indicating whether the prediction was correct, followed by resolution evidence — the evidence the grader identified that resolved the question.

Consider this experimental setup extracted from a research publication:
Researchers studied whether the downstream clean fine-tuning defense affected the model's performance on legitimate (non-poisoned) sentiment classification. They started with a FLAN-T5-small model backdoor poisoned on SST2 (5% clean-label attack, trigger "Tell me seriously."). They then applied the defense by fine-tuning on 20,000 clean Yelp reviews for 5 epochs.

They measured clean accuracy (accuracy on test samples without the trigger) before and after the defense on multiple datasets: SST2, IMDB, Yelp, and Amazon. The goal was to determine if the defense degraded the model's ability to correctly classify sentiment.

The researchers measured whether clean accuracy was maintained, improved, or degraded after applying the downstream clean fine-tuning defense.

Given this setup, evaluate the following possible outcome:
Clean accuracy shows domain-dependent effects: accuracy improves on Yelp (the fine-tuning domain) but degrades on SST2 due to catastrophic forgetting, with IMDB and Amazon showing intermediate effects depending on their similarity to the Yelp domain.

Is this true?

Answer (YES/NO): NO